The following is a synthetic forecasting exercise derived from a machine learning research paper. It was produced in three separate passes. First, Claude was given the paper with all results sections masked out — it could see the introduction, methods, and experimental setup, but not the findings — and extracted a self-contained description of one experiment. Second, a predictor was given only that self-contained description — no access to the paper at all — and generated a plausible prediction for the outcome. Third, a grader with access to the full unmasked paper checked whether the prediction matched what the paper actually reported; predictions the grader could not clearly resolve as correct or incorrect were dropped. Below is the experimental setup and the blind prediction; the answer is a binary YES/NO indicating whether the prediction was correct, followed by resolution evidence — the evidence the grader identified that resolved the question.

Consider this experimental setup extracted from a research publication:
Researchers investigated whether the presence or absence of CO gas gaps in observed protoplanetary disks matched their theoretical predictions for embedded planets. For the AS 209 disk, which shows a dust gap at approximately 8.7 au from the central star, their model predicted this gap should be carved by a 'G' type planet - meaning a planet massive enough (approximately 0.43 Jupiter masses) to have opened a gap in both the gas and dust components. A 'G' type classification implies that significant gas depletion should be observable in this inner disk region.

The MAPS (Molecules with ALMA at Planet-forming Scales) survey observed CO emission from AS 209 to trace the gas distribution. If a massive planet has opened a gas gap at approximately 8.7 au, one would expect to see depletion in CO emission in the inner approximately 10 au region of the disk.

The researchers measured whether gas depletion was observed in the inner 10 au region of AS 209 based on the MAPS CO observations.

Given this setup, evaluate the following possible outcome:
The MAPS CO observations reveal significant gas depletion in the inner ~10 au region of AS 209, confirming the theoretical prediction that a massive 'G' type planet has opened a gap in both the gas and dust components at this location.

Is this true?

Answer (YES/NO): YES